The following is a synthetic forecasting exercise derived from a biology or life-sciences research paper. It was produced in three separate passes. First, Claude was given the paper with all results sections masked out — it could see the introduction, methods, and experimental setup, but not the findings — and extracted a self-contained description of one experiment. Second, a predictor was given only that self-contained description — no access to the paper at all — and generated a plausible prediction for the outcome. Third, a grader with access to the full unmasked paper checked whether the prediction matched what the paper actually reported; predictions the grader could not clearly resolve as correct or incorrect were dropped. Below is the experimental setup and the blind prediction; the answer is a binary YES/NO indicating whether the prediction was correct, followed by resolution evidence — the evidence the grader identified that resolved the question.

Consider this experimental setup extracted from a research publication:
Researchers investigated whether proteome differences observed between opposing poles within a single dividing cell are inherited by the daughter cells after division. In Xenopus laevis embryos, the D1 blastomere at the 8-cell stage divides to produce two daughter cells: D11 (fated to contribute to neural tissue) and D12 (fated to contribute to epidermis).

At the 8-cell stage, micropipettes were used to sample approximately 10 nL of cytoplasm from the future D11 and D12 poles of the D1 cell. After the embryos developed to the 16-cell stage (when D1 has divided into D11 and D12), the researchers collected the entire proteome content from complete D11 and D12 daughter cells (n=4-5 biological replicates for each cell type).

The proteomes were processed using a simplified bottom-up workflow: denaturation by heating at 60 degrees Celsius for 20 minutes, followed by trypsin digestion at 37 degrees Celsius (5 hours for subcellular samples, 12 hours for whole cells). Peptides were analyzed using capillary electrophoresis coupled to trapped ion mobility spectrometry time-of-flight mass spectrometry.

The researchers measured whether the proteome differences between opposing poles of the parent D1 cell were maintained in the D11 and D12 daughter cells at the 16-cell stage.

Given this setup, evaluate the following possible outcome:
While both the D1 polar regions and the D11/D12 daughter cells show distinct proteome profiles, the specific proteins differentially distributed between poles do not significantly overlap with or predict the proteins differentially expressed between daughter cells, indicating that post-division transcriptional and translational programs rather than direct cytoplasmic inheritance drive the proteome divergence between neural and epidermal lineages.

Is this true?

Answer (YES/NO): NO